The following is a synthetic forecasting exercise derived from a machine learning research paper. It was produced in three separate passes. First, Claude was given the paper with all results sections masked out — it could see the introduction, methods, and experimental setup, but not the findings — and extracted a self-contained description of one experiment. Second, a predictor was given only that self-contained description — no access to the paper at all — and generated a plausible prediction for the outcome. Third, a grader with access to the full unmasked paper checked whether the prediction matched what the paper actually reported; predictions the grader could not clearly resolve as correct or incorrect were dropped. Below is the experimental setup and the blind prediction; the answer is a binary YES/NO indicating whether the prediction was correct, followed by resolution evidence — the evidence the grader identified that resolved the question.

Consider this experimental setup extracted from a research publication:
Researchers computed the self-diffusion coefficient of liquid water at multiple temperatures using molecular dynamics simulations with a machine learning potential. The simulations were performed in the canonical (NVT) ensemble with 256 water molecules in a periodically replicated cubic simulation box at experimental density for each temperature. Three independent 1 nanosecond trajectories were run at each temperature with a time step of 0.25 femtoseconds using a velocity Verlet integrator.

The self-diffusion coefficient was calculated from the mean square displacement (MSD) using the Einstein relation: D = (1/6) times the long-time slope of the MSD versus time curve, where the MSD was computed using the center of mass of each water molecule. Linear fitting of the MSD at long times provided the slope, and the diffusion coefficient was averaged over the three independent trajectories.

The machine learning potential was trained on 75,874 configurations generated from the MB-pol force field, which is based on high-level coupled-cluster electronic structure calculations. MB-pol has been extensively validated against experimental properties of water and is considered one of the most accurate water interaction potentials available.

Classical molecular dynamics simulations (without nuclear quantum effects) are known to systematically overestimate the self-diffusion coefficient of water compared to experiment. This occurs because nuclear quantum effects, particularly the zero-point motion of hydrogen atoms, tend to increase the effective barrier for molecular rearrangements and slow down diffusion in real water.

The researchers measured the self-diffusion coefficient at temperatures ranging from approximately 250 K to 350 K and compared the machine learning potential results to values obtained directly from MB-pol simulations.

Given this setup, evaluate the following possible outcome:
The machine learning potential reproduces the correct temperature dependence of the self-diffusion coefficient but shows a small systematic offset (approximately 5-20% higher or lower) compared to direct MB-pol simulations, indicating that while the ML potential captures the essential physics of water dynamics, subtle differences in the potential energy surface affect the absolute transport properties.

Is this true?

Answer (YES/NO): NO